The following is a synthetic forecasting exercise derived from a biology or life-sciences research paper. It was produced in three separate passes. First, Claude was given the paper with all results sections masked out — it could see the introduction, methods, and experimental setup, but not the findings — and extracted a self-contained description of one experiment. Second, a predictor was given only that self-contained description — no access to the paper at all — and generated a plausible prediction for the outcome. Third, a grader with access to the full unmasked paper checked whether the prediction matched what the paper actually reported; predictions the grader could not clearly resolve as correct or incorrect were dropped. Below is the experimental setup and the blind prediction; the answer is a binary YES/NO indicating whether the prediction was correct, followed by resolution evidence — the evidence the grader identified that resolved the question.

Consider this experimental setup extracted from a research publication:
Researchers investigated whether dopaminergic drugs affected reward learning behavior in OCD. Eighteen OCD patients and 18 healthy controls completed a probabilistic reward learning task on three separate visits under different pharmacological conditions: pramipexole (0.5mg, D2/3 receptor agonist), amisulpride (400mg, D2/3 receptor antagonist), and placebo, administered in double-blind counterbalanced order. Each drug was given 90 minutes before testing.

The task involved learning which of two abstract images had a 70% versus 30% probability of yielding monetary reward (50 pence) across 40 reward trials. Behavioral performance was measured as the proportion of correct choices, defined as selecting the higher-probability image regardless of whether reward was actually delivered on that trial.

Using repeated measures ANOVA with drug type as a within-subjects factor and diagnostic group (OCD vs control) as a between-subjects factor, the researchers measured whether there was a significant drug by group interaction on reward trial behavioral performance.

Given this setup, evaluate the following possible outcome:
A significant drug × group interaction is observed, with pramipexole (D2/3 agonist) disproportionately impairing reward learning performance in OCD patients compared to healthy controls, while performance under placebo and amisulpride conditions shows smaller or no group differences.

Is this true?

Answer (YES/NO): NO